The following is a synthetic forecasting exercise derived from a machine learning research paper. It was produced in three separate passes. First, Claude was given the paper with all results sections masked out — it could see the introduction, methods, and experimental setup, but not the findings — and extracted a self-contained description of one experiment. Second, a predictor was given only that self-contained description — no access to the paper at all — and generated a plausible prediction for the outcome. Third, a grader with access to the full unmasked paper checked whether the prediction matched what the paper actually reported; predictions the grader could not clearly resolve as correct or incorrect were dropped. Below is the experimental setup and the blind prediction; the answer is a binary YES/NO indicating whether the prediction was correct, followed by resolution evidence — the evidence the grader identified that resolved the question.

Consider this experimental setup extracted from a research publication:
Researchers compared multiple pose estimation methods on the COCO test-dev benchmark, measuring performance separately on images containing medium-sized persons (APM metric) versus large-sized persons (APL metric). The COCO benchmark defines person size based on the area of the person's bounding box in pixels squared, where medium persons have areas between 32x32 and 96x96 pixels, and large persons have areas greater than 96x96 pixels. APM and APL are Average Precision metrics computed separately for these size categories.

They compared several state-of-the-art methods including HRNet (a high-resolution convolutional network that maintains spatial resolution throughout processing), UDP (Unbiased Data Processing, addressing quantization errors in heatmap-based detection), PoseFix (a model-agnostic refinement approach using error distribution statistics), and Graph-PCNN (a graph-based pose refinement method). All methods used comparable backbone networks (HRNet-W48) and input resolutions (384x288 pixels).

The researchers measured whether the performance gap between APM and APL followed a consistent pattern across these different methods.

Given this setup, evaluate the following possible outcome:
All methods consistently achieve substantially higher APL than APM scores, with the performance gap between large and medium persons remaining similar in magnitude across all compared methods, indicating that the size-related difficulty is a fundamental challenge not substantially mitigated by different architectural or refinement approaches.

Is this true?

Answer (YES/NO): YES